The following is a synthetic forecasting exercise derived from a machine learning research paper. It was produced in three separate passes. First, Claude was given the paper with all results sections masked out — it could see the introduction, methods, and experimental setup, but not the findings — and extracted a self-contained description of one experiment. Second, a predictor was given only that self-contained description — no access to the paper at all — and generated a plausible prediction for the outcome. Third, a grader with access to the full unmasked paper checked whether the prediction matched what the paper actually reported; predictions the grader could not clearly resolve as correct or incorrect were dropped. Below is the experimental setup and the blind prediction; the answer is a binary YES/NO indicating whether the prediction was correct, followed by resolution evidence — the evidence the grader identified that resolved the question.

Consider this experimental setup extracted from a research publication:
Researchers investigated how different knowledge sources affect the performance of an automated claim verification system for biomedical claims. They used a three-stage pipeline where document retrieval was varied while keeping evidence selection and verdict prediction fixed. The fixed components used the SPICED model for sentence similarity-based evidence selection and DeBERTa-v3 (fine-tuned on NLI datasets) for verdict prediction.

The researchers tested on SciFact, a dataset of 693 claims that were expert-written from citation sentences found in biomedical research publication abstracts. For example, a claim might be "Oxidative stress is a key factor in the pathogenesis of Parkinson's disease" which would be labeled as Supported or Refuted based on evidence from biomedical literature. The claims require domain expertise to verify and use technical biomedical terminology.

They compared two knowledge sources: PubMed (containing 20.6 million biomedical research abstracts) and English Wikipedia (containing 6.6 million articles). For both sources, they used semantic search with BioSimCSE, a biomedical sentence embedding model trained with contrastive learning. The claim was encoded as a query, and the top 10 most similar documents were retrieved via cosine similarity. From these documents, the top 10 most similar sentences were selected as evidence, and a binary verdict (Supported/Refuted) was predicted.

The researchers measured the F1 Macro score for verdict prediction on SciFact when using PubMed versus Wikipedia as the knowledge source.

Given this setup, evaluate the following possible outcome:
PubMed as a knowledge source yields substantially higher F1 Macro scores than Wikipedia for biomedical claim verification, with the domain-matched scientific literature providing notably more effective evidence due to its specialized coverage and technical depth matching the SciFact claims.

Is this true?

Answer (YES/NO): NO